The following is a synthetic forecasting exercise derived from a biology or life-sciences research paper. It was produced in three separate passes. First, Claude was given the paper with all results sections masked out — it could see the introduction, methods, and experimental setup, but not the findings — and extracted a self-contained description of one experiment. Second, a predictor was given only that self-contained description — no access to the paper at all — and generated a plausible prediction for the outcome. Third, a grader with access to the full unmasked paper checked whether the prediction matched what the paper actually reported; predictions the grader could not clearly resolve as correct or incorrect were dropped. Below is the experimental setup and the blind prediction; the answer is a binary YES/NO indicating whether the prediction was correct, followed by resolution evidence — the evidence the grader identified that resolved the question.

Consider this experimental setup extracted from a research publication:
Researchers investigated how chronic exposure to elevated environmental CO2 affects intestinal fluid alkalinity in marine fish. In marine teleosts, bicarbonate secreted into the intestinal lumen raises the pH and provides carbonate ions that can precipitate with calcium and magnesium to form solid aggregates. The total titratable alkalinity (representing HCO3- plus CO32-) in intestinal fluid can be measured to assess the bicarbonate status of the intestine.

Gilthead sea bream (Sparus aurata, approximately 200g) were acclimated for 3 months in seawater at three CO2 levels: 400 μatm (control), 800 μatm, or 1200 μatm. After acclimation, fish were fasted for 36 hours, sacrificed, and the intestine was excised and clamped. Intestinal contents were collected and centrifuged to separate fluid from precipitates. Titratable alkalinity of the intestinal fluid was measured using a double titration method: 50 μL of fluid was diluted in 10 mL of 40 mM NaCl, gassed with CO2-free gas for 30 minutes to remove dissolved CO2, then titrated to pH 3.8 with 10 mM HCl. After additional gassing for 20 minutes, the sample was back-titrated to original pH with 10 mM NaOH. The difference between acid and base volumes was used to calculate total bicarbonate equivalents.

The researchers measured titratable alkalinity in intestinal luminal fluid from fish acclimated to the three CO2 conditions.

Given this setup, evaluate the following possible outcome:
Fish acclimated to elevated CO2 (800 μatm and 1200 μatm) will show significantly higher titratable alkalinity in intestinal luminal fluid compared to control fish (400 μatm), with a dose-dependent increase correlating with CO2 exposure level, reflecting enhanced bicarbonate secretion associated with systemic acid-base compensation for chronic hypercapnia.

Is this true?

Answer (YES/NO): NO